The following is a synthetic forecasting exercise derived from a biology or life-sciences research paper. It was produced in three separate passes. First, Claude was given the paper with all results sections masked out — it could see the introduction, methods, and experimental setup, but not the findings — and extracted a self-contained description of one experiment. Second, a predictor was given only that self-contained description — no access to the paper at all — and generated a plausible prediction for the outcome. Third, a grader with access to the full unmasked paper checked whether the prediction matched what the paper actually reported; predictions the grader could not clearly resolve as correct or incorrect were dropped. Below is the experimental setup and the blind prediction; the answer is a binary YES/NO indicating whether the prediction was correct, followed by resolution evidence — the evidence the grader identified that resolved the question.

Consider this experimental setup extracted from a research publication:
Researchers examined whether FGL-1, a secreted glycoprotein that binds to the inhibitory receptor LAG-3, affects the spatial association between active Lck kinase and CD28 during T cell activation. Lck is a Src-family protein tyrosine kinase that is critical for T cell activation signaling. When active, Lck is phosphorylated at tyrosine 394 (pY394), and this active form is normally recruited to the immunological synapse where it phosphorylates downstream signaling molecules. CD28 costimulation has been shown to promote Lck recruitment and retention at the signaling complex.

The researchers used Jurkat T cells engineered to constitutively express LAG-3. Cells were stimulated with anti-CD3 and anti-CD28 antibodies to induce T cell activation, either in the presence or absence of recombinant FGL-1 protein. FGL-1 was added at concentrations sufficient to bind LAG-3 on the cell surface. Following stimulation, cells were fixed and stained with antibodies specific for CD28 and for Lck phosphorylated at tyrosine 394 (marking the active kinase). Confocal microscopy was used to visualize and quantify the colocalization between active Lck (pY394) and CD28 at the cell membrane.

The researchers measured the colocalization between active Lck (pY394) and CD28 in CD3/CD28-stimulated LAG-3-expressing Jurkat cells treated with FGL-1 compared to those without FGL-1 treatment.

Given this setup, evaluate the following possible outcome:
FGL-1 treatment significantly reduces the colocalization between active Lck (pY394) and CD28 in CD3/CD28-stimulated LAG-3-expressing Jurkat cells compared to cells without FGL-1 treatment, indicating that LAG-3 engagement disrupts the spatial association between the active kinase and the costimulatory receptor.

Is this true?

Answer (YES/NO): YES